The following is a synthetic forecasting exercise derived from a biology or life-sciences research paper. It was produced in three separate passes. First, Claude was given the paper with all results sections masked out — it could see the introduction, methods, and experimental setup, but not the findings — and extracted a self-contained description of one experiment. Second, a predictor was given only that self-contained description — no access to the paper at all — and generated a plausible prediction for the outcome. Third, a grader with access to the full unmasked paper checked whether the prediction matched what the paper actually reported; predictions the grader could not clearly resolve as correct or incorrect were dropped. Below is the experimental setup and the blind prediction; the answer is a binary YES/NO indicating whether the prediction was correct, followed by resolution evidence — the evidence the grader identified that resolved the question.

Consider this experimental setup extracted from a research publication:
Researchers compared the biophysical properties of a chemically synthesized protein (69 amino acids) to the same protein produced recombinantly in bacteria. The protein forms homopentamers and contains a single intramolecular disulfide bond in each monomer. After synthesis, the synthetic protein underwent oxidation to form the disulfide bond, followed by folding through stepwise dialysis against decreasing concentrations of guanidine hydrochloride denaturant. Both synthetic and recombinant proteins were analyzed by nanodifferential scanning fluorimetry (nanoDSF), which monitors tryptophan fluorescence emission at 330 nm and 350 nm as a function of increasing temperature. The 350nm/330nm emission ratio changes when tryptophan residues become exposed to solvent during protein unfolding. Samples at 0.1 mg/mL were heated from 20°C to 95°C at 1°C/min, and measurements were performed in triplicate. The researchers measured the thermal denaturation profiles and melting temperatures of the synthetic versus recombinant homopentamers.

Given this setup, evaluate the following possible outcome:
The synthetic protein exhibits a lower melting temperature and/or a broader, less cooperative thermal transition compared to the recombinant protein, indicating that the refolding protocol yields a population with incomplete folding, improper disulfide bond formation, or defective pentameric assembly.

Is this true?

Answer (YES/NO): NO